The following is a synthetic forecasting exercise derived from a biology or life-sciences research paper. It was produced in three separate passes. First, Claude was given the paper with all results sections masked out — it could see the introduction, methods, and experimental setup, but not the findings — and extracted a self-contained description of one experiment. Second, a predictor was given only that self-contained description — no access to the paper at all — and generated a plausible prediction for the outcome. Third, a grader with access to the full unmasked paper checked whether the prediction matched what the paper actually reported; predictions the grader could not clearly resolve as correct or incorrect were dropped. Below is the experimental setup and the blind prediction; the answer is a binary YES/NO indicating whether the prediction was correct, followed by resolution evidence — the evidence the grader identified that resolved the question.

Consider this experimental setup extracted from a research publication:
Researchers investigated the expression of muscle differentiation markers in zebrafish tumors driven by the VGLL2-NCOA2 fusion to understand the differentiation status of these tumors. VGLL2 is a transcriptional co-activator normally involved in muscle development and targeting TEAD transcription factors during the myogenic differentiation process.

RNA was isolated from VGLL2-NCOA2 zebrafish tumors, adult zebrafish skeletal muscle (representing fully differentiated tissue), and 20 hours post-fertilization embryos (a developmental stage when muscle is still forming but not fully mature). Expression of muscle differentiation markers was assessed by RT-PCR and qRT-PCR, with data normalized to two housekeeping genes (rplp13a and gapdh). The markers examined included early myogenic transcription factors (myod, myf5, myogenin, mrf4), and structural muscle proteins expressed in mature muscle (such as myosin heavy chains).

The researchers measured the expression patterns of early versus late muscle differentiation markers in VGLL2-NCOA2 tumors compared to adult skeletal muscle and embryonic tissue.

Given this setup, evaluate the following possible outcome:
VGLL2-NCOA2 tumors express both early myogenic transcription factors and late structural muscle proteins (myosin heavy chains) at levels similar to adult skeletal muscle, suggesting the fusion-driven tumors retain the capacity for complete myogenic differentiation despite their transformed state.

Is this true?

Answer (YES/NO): NO